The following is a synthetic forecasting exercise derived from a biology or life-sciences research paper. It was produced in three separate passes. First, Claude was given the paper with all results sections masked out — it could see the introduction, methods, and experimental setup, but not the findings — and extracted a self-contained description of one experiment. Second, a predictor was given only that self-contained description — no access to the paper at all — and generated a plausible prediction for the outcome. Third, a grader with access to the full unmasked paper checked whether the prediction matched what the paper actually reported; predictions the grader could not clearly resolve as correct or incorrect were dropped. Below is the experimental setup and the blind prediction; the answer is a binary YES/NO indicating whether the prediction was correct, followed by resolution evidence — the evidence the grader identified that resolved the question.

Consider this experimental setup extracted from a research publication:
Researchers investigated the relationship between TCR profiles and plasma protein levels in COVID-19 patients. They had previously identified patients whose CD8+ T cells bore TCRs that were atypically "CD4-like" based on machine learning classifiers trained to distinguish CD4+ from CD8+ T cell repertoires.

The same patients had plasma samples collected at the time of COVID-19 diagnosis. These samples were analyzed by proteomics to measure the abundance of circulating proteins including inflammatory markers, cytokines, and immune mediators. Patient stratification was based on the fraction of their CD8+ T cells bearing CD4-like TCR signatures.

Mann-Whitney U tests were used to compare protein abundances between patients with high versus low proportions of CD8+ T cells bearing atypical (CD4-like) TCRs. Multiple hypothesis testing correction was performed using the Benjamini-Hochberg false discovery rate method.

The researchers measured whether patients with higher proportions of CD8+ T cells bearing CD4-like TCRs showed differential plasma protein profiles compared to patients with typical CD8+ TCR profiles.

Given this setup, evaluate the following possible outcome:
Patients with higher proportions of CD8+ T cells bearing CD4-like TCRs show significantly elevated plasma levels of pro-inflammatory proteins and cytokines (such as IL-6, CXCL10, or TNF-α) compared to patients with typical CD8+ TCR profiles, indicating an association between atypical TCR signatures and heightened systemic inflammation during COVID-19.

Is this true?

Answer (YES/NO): YES